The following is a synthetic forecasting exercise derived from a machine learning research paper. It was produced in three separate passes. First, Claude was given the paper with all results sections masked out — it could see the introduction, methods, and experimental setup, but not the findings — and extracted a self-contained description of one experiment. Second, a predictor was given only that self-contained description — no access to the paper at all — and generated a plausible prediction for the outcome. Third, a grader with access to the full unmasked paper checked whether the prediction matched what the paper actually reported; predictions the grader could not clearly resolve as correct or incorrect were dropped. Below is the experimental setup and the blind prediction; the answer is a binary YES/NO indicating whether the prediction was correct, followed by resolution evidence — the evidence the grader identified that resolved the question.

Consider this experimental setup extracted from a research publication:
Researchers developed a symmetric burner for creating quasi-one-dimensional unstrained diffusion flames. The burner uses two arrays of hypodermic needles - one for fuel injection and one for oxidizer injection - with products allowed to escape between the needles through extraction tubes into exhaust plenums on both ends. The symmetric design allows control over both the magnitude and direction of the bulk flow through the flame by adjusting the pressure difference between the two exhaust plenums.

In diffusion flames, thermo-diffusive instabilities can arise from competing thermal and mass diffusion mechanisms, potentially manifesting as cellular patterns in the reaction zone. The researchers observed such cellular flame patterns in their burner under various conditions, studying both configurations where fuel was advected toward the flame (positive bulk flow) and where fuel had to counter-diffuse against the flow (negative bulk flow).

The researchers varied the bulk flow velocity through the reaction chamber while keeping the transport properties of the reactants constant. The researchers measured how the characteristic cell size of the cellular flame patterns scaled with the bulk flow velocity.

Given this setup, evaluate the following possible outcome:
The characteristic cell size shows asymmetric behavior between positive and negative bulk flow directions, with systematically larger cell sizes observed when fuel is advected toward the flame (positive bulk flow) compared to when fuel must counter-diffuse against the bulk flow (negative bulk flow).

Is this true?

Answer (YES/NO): NO